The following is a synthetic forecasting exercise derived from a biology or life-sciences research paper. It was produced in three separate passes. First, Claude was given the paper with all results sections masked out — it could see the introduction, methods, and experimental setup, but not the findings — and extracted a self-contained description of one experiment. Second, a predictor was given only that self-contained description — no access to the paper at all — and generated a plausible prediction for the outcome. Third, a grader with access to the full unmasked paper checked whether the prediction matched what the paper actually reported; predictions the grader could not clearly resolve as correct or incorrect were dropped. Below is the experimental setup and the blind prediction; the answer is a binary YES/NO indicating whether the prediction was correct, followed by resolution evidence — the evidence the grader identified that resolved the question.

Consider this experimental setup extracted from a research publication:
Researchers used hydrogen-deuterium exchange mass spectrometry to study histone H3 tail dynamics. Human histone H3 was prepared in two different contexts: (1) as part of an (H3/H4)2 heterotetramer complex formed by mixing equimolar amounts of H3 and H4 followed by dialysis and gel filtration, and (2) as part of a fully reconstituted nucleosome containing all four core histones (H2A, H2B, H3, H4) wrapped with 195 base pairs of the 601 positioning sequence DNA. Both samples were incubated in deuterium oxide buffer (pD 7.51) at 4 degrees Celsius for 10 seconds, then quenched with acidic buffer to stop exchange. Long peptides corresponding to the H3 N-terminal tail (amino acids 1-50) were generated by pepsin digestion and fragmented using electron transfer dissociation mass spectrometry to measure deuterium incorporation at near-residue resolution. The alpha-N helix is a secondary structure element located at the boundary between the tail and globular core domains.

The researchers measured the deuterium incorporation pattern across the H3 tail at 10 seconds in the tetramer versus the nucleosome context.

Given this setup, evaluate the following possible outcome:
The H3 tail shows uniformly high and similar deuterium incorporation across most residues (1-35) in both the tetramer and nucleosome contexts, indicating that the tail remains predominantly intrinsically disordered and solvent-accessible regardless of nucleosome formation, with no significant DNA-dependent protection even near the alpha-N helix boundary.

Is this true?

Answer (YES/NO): NO